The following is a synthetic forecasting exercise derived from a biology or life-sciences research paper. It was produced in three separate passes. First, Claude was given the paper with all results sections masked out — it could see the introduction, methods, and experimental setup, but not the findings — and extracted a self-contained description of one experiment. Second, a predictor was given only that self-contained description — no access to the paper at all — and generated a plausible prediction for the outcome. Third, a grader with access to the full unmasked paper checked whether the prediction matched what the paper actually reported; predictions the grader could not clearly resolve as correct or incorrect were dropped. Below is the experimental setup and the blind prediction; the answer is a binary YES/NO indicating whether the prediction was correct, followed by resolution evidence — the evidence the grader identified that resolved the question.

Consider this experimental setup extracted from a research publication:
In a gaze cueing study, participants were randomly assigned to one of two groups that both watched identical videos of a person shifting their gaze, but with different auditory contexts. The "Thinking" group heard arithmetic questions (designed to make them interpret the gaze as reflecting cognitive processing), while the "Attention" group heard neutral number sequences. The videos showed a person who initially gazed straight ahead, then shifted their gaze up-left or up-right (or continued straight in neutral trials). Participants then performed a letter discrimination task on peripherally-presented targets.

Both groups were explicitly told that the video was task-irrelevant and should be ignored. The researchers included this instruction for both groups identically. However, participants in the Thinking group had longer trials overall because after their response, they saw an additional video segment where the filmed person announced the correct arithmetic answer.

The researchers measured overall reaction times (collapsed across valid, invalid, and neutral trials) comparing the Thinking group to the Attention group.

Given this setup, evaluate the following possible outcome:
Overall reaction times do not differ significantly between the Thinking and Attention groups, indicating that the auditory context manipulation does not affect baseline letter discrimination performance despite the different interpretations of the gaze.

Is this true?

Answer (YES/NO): NO